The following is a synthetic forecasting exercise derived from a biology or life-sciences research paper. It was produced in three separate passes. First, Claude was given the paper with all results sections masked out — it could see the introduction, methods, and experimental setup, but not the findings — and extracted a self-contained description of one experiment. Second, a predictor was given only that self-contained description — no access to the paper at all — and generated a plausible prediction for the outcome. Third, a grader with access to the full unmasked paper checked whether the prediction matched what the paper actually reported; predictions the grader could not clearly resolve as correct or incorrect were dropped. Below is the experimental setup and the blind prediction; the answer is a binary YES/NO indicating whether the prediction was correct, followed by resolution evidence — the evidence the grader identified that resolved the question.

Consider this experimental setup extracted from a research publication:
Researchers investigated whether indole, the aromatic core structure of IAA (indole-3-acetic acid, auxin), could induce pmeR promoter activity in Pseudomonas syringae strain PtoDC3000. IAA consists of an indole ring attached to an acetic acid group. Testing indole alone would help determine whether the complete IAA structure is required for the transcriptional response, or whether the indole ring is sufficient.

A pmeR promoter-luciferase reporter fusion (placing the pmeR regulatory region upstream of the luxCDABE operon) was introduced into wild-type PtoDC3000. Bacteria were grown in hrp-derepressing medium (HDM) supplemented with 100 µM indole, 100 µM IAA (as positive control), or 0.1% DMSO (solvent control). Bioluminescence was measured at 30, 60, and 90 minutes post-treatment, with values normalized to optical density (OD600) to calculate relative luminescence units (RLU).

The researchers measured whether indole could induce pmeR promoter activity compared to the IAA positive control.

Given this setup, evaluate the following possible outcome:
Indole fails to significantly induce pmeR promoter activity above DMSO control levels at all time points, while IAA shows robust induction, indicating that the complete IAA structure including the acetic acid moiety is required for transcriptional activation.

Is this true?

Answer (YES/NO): YES